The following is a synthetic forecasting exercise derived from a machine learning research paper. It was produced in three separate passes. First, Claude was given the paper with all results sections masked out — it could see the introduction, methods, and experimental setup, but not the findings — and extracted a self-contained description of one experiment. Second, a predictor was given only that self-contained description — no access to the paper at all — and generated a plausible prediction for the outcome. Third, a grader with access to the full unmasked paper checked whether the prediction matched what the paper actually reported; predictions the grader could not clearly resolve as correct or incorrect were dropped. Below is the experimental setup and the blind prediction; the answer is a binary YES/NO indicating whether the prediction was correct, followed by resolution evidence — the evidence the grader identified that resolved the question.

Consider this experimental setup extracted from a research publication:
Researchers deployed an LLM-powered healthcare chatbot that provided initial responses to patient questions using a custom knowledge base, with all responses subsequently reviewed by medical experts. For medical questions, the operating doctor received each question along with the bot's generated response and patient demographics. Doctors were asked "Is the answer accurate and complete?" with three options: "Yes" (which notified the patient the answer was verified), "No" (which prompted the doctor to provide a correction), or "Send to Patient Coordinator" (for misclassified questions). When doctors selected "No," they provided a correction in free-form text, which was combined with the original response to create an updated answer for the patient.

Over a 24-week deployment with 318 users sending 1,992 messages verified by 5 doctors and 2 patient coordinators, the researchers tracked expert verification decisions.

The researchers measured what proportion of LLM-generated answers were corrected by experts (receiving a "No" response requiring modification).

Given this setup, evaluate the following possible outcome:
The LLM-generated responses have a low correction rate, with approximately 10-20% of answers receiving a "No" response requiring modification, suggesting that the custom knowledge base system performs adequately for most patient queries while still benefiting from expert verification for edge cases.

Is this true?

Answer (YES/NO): YES